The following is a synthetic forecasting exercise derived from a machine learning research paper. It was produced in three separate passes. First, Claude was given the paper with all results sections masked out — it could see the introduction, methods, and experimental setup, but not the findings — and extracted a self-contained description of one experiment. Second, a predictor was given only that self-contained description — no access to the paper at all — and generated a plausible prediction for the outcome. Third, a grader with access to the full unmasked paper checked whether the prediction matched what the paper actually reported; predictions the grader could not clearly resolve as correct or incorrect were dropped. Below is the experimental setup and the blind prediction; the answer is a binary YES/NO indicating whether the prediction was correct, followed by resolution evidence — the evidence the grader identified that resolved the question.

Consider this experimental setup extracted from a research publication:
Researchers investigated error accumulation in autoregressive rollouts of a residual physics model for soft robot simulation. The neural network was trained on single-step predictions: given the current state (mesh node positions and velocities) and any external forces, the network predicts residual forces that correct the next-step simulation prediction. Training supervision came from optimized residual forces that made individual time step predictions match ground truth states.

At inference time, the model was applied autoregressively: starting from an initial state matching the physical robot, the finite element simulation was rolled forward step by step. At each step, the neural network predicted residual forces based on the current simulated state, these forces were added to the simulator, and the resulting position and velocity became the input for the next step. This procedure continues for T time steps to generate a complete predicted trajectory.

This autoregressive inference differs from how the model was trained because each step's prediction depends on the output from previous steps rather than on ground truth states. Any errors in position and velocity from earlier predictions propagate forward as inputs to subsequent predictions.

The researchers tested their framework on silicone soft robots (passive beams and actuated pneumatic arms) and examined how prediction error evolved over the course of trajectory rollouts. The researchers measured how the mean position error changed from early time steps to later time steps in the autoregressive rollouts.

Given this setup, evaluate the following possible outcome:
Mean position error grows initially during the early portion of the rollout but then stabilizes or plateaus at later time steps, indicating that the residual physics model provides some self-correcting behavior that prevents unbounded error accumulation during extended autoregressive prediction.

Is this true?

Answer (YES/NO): NO